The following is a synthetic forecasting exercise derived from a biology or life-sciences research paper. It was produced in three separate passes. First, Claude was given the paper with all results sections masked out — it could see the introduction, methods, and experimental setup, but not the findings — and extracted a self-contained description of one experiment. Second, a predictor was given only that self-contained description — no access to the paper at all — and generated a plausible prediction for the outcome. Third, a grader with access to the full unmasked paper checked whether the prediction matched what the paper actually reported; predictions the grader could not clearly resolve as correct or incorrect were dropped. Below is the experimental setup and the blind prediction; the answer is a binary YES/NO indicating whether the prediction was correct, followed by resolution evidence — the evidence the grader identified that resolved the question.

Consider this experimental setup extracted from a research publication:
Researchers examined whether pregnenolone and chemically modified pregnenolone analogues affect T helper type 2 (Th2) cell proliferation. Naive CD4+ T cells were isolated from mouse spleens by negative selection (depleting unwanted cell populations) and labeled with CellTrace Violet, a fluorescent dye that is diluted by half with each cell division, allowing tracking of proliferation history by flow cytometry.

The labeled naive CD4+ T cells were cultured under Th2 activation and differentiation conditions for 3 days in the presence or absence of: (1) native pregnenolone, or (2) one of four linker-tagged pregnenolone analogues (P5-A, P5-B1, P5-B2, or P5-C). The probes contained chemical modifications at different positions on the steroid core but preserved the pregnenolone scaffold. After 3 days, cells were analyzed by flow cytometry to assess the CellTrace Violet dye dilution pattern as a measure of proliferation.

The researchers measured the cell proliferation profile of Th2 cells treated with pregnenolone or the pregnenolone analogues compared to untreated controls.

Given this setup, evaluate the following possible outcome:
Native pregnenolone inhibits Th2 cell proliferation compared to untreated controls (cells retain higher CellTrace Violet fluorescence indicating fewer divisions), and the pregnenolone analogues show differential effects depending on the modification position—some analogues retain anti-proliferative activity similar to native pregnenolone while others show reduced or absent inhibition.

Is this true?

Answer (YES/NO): NO